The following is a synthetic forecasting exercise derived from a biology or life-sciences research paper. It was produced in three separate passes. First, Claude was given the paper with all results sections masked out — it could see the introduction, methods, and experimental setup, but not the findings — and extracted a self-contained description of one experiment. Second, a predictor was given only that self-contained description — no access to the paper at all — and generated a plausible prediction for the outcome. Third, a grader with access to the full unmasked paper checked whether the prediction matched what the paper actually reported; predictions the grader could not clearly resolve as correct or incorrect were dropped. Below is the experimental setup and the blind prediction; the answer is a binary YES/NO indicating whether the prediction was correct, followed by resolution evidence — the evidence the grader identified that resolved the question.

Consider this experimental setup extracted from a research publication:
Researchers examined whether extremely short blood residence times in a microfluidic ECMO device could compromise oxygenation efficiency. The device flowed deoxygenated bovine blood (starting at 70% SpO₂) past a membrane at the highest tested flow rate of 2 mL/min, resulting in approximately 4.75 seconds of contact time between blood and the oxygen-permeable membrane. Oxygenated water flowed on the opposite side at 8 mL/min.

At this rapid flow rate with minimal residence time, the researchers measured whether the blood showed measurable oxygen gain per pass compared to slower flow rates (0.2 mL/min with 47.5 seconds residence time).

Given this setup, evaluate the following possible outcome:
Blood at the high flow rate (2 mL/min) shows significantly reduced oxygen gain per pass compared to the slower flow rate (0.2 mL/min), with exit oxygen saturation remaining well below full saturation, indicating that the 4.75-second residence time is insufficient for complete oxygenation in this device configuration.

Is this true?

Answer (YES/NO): YES